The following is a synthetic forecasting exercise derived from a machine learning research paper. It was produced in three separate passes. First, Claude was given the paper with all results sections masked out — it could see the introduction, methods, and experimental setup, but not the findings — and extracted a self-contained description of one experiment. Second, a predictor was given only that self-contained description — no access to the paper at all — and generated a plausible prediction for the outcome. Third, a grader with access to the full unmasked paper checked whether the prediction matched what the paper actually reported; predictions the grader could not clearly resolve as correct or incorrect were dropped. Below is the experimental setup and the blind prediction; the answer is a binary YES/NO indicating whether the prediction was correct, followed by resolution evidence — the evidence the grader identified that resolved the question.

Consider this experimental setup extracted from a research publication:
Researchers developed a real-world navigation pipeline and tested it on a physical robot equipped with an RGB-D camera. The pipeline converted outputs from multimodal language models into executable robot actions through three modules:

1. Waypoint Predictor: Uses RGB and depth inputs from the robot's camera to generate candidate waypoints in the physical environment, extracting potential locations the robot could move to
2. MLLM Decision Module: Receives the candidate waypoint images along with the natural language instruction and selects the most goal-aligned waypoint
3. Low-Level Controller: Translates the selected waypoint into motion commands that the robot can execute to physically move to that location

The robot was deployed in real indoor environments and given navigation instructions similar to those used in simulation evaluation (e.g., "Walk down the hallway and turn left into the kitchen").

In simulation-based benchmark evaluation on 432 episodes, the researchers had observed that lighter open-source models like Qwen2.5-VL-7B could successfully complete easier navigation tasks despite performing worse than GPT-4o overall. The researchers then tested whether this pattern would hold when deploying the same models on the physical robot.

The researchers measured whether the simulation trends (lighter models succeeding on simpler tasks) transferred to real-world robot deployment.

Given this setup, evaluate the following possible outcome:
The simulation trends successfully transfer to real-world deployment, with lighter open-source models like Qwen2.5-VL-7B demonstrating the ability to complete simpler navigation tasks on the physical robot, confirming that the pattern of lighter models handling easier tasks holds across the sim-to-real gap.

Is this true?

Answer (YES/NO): YES